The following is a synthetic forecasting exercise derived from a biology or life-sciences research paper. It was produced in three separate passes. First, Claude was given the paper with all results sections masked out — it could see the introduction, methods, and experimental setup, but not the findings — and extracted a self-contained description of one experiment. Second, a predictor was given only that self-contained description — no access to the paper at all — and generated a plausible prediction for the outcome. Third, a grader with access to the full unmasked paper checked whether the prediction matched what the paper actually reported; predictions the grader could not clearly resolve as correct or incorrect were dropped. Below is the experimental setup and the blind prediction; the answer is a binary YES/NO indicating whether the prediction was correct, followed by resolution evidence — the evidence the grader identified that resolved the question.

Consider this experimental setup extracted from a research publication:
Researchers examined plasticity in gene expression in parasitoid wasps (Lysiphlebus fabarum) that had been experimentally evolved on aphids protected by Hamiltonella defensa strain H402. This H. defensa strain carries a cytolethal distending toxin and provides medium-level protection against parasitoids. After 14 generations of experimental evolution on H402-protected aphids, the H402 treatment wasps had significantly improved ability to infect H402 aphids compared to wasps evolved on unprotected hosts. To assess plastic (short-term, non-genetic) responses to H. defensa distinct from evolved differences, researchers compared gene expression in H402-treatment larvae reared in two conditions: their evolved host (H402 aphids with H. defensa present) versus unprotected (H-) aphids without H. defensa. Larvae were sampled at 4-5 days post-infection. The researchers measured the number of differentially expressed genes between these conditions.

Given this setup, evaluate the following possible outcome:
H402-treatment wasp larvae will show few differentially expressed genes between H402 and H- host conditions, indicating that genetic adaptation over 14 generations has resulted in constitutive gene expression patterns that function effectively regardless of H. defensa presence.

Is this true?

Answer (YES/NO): YES